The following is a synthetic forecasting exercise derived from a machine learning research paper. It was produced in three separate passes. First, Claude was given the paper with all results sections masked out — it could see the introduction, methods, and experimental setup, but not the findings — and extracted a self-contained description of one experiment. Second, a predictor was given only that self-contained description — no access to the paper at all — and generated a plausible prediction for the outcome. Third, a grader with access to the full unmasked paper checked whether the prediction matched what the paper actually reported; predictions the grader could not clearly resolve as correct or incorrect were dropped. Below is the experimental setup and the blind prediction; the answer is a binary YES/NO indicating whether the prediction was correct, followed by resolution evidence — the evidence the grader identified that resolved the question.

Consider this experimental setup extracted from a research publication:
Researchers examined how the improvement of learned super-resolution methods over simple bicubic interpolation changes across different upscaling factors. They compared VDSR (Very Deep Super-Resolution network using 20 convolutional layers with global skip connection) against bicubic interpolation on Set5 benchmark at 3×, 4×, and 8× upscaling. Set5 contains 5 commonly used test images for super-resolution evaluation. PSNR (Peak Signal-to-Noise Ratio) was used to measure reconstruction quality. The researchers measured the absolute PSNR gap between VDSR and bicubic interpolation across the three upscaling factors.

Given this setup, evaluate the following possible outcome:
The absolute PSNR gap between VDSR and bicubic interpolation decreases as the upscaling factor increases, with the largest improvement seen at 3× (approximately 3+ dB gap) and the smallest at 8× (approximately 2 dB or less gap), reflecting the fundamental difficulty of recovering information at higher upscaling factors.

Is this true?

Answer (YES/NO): YES